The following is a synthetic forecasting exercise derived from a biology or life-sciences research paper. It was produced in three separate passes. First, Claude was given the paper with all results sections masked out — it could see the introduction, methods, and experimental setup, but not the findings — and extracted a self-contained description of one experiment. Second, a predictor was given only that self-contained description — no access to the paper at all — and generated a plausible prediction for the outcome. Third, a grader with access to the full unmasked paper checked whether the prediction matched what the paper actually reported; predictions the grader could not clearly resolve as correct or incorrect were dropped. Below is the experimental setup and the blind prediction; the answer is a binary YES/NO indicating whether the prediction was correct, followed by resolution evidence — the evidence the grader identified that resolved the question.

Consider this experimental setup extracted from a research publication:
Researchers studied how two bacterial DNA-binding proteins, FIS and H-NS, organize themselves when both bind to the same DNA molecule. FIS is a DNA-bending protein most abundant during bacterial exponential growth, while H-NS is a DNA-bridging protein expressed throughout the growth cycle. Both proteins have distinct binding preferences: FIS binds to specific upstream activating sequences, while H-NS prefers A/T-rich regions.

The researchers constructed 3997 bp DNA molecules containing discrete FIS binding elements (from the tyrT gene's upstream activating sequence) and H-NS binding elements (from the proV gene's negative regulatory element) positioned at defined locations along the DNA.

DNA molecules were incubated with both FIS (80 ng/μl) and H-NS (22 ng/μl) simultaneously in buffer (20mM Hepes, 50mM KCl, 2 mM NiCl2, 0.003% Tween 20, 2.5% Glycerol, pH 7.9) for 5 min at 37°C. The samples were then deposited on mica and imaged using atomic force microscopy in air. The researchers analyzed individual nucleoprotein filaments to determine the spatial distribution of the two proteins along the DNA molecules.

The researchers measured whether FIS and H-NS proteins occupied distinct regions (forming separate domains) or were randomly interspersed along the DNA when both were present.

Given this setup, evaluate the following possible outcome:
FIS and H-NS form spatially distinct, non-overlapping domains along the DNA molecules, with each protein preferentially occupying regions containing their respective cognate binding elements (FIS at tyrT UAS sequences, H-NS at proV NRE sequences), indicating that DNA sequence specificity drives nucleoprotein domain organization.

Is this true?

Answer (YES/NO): YES